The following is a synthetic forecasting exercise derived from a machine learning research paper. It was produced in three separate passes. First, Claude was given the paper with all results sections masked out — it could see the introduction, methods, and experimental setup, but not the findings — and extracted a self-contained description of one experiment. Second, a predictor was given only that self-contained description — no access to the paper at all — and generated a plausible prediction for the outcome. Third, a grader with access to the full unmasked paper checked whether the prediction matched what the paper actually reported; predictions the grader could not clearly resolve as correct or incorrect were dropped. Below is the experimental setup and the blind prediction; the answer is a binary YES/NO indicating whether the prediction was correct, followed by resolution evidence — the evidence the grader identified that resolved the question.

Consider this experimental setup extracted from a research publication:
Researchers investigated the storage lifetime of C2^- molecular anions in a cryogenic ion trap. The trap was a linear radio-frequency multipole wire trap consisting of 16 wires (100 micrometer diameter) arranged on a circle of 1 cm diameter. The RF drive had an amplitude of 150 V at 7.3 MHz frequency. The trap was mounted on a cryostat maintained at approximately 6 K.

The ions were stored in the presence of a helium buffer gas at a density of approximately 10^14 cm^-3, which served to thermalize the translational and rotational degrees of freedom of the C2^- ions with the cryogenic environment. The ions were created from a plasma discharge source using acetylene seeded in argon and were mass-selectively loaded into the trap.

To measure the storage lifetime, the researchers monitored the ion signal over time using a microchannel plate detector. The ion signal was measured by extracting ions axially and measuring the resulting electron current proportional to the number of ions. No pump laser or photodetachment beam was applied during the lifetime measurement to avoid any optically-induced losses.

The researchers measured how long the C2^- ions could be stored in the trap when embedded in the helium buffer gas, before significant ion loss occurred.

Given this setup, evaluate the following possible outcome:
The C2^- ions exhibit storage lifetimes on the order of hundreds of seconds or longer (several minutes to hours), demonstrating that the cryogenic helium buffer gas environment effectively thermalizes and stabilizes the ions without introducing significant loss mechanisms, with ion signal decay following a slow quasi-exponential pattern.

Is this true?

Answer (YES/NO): YES